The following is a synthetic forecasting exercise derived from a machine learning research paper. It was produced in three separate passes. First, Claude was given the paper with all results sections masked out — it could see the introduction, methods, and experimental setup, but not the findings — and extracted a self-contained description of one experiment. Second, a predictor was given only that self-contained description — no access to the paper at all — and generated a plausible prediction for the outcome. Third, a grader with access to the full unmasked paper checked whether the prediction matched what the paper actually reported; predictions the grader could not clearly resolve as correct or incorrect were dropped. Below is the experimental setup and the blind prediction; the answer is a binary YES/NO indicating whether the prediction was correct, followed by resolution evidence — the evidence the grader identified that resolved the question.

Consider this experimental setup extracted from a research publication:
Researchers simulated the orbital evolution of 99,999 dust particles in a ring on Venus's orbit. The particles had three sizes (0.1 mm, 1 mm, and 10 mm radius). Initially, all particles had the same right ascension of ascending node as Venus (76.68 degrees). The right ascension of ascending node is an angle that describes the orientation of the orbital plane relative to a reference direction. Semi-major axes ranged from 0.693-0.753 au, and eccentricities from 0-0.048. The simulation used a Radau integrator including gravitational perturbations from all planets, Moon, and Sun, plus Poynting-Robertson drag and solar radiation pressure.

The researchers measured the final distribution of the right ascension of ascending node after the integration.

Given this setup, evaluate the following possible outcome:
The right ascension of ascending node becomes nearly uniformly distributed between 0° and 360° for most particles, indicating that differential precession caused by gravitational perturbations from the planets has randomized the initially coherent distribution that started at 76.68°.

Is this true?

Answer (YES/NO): NO